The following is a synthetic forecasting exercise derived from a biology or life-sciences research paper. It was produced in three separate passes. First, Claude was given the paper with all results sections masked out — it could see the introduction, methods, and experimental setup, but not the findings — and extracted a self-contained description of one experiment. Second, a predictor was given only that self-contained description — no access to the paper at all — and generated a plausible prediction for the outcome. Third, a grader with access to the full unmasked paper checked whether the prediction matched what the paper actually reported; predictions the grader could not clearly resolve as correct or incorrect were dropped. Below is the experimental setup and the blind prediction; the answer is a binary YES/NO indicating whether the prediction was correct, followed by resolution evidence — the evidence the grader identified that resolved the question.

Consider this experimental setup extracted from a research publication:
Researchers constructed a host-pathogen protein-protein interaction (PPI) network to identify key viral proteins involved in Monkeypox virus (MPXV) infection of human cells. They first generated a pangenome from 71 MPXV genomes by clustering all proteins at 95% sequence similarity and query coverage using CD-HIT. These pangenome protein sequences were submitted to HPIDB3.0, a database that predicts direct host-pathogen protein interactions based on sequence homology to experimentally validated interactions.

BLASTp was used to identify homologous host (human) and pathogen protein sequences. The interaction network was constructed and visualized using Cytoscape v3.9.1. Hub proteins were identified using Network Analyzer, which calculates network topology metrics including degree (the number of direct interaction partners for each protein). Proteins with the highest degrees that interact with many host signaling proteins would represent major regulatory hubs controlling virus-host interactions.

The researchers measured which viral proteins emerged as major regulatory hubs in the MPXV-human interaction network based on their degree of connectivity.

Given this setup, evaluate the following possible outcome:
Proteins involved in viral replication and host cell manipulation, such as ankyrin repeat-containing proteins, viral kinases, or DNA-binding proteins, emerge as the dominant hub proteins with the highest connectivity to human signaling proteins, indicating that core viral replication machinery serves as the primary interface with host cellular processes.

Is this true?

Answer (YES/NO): NO